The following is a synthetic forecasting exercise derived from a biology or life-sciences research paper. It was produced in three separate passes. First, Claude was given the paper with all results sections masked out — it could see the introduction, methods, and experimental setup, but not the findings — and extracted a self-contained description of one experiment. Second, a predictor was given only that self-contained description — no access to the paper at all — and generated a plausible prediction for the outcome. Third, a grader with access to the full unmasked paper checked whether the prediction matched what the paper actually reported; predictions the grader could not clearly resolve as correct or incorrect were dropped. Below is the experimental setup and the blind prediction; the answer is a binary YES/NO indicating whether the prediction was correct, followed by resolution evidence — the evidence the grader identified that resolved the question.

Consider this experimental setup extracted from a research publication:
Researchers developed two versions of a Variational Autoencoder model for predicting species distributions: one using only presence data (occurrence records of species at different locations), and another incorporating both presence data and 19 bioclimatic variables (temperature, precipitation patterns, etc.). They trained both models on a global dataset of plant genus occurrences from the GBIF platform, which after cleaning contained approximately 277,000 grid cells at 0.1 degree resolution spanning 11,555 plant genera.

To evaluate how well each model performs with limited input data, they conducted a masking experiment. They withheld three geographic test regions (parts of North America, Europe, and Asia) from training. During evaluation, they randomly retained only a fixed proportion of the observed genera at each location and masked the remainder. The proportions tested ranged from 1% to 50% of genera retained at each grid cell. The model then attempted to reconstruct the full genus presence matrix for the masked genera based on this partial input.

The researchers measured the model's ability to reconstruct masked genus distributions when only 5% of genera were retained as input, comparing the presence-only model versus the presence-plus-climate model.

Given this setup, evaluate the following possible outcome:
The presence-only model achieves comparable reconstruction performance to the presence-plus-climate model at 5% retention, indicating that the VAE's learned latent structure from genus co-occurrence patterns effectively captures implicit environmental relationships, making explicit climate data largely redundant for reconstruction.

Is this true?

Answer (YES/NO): NO